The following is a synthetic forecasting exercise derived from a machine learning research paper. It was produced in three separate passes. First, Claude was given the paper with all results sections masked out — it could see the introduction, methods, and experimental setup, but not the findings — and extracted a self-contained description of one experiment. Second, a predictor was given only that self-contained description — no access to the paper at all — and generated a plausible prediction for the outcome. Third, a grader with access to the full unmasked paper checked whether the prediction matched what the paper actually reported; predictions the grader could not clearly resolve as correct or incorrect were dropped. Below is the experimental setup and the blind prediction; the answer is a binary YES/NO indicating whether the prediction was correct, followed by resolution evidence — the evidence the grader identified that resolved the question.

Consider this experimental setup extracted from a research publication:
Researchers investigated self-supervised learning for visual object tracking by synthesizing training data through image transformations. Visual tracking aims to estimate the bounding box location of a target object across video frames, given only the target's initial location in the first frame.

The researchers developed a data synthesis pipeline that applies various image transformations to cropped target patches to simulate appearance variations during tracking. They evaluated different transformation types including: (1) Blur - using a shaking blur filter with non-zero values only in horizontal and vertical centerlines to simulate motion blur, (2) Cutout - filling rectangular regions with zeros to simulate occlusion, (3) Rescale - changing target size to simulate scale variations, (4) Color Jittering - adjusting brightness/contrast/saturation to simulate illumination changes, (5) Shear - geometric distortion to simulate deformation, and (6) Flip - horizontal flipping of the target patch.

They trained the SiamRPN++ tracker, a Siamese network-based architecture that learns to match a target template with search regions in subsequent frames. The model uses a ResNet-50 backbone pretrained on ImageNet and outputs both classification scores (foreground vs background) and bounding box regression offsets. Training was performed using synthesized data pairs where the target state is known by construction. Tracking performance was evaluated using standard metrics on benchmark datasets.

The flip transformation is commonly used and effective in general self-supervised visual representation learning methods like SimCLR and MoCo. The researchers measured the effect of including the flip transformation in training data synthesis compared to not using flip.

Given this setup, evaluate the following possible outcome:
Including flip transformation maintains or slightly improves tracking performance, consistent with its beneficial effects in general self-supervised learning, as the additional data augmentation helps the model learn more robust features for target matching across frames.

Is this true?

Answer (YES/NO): NO